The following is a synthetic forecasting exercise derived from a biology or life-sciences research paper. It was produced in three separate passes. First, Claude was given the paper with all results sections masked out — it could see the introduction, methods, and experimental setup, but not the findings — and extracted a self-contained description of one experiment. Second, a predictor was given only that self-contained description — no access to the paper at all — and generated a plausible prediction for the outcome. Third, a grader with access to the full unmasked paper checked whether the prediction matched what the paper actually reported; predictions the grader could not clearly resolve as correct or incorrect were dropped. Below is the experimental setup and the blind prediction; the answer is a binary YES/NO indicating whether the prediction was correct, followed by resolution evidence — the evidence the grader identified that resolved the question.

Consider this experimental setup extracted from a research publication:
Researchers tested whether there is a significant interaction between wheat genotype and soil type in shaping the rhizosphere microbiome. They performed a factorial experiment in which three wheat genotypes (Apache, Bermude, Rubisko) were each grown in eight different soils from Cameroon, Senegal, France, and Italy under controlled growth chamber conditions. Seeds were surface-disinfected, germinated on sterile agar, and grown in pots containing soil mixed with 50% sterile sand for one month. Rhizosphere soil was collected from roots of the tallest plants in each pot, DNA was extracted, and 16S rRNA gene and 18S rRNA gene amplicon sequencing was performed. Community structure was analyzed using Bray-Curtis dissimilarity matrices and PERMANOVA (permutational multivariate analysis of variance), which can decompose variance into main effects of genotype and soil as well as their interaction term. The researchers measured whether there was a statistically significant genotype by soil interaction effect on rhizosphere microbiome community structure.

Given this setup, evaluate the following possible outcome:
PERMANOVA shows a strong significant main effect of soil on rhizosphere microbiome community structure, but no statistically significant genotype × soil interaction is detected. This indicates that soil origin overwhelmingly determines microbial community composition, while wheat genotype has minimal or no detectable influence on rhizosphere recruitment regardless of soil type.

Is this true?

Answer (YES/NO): YES